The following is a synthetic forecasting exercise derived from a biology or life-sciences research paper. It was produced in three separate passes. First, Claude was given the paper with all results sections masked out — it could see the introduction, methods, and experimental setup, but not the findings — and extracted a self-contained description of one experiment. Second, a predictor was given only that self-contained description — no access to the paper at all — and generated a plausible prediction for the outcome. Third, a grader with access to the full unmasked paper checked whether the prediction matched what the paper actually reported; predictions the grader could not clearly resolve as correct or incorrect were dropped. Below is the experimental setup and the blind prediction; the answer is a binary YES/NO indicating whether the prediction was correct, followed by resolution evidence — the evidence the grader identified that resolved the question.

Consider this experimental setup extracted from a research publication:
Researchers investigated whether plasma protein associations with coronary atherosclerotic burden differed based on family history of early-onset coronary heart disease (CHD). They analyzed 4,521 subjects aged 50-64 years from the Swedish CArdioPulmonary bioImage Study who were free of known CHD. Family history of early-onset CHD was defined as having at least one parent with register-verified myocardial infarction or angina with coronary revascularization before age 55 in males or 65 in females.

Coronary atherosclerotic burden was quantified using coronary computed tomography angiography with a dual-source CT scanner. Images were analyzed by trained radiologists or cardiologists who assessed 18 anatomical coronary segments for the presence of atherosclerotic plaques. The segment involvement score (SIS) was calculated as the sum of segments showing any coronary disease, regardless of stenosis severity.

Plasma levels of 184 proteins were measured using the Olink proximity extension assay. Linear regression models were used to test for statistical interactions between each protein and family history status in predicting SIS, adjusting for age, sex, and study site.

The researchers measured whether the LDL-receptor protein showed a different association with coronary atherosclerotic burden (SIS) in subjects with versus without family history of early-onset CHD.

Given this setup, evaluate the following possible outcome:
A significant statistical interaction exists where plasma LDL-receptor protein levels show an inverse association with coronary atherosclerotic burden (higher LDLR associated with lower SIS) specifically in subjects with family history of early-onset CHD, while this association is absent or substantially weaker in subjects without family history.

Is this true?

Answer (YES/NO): NO